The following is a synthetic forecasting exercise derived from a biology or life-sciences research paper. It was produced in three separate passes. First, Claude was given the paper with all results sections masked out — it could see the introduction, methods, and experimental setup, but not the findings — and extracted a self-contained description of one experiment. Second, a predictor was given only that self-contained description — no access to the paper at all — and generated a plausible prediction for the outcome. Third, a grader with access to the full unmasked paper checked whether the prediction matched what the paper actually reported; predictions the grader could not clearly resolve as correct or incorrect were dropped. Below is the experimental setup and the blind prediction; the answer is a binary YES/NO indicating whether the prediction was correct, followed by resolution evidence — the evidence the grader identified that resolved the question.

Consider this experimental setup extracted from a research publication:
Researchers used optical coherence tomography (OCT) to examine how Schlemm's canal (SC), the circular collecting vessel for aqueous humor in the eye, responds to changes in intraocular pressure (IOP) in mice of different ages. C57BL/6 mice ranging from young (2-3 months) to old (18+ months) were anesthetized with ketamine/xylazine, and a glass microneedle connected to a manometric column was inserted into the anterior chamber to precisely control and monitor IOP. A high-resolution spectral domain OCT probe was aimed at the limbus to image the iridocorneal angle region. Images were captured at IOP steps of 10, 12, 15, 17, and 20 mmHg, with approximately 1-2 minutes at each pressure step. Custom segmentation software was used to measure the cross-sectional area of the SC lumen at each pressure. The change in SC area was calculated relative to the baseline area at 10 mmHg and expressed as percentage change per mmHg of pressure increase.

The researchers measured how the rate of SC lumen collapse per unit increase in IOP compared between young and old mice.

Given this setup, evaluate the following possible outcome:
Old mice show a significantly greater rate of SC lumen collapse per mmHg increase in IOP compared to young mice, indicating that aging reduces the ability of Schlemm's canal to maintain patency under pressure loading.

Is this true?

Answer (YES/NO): NO